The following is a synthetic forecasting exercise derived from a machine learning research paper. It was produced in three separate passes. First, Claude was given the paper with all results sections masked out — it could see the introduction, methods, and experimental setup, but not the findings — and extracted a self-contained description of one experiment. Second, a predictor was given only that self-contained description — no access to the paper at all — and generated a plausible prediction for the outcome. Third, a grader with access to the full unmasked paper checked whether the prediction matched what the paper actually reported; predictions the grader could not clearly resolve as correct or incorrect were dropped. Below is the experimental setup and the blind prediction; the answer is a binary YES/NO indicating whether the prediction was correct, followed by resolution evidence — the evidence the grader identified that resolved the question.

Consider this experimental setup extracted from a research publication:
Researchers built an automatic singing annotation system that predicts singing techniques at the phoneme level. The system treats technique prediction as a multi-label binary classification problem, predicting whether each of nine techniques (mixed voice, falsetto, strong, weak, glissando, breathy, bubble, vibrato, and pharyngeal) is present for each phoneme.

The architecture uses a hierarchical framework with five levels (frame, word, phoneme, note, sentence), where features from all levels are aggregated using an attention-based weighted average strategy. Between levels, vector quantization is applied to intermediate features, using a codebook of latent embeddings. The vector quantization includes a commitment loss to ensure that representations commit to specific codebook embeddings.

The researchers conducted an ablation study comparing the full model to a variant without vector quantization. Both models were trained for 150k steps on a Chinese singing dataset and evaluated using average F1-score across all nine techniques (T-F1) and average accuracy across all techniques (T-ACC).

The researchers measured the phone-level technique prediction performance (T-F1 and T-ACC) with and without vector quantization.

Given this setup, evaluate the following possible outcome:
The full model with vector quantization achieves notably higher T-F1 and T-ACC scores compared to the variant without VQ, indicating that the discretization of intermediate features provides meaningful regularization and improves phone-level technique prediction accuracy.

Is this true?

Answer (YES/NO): YES